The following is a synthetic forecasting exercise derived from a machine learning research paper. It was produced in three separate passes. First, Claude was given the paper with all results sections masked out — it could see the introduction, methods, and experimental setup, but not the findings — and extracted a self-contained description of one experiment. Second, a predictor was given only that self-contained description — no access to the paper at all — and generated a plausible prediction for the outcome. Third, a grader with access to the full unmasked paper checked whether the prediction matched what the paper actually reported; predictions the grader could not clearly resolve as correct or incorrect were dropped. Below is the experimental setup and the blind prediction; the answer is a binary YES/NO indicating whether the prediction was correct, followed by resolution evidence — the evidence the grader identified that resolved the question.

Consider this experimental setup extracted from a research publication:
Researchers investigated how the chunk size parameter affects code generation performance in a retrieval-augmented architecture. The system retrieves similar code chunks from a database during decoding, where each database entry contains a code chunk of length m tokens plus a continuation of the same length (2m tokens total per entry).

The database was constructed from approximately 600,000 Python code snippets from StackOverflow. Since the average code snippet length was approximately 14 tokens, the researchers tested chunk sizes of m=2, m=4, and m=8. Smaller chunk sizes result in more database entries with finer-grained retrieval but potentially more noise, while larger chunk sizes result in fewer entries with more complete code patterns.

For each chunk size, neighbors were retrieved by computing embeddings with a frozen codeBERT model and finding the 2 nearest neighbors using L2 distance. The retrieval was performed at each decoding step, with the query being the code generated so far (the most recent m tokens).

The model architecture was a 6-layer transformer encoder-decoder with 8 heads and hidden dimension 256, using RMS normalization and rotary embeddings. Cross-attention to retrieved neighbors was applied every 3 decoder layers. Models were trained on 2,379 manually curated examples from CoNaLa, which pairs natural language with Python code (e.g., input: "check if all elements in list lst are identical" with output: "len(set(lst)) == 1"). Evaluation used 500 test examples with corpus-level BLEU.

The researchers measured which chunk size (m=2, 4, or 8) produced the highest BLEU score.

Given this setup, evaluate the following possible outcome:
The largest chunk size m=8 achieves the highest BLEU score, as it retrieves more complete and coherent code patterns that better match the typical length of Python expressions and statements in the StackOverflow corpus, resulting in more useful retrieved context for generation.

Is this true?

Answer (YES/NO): NO